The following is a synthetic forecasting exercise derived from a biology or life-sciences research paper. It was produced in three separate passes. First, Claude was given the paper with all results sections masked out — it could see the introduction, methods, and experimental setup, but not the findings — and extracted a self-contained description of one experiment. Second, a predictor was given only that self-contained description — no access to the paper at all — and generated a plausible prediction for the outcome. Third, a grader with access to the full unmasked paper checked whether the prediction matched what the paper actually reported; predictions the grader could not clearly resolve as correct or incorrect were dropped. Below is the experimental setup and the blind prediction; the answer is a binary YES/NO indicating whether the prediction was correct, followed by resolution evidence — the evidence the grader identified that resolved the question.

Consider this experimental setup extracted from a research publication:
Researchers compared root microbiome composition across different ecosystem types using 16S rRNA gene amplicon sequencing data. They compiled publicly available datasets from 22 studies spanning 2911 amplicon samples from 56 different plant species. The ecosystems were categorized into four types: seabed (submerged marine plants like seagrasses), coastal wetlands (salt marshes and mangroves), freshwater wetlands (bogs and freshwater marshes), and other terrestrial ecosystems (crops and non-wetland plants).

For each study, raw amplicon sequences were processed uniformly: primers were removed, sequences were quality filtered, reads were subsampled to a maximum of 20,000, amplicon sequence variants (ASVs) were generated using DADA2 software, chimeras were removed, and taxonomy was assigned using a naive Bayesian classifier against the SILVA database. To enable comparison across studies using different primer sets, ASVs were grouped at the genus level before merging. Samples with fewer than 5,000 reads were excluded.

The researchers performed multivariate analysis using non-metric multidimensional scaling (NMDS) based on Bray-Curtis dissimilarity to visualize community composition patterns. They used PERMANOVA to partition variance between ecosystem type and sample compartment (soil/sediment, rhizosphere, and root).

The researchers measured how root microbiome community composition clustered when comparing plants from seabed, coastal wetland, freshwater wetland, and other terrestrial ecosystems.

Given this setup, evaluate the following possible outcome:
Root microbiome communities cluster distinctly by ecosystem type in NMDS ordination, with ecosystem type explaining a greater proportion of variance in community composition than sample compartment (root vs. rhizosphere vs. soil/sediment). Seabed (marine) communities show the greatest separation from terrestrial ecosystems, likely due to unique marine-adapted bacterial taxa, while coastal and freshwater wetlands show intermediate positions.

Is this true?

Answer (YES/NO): NO